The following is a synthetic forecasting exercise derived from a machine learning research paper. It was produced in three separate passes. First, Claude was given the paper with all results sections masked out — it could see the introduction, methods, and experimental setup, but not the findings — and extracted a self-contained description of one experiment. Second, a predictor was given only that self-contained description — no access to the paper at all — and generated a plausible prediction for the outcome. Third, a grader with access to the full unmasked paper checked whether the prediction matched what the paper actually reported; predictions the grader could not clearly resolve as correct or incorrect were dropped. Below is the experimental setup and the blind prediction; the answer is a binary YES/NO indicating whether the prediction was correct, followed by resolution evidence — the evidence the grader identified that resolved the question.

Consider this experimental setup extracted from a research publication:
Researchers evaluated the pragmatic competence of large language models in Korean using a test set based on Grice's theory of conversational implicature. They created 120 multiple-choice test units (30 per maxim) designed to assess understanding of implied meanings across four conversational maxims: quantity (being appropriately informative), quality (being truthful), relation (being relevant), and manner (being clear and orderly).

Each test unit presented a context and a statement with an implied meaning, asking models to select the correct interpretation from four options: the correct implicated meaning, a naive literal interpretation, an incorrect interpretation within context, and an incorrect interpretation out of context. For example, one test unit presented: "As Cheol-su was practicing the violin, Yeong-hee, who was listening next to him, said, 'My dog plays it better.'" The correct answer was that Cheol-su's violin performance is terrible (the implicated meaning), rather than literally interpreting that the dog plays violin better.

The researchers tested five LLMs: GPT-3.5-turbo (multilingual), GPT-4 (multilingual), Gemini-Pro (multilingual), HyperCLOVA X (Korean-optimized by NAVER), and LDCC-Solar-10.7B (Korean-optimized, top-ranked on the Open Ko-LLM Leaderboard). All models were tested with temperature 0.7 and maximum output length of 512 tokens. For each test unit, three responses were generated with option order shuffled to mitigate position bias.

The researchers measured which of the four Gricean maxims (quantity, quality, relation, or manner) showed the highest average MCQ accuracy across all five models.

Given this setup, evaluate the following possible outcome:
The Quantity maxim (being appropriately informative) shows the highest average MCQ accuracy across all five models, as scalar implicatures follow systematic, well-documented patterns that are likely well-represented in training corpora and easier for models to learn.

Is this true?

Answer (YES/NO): NO